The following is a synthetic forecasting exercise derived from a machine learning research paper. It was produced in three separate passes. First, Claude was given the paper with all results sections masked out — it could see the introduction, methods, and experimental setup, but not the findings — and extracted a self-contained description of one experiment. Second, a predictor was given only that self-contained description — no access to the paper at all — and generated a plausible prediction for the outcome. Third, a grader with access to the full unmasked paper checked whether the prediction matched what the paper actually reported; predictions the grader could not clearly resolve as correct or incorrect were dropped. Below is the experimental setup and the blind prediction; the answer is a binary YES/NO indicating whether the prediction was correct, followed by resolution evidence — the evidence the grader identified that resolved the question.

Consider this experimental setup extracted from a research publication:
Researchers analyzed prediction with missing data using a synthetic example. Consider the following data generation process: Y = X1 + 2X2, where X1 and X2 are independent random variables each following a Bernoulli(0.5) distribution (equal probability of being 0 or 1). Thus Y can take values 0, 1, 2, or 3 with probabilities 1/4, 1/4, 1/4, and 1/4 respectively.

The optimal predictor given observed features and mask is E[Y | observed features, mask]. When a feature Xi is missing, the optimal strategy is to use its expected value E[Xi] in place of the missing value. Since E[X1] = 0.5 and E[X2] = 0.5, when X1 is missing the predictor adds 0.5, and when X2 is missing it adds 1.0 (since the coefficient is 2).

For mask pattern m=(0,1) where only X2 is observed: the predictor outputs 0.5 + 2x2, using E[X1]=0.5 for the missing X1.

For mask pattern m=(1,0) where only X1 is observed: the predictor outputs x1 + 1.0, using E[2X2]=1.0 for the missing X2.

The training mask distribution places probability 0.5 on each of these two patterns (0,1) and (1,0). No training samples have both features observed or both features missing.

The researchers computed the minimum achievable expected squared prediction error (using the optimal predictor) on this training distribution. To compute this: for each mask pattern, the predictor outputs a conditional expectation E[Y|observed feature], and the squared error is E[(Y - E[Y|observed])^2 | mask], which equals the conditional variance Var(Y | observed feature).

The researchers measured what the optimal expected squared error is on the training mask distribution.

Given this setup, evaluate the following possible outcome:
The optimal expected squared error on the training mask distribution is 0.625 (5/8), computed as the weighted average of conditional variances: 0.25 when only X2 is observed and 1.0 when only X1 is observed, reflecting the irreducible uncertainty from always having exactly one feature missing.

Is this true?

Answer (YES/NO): YES